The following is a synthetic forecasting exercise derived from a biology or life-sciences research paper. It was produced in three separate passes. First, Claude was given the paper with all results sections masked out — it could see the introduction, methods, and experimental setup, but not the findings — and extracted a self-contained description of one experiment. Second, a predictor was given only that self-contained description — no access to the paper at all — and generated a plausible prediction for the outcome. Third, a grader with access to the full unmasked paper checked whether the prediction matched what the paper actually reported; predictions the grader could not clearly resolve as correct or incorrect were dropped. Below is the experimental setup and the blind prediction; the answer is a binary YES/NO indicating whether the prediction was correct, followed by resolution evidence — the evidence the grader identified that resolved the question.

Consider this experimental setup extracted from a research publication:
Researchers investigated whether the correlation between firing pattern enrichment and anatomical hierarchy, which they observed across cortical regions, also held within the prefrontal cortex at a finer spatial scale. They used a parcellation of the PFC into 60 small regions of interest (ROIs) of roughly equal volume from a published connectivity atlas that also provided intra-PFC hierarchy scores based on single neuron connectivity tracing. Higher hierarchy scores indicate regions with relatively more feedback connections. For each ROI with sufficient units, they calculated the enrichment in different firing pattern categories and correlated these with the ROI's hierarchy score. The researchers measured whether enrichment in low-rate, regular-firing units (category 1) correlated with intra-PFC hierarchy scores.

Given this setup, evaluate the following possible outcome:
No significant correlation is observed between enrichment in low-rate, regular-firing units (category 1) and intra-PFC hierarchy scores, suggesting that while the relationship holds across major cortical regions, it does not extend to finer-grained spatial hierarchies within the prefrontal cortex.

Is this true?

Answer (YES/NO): NO